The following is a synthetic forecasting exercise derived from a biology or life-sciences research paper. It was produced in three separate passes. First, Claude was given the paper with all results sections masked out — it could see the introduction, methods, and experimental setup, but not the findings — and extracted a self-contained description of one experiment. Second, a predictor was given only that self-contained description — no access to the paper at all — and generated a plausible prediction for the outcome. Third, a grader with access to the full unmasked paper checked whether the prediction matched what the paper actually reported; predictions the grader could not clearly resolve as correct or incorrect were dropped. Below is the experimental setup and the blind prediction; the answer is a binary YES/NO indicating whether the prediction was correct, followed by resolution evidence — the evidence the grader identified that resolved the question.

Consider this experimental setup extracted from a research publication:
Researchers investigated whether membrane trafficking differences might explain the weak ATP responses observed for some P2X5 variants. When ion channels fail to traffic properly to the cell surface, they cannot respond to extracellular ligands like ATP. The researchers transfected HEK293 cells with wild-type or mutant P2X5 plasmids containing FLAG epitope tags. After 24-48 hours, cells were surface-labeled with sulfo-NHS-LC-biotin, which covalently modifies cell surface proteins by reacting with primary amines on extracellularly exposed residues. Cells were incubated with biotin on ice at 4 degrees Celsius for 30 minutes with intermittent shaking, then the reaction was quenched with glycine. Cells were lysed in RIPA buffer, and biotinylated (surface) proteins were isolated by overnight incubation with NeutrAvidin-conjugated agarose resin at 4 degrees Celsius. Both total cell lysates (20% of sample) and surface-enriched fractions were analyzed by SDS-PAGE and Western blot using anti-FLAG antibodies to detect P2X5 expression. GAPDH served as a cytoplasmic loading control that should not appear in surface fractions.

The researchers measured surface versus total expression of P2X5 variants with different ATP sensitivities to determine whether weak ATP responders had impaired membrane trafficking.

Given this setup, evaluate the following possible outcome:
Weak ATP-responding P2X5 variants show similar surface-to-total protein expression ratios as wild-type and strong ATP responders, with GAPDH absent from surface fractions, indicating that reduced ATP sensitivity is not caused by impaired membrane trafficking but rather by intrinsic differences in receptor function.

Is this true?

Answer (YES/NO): NO